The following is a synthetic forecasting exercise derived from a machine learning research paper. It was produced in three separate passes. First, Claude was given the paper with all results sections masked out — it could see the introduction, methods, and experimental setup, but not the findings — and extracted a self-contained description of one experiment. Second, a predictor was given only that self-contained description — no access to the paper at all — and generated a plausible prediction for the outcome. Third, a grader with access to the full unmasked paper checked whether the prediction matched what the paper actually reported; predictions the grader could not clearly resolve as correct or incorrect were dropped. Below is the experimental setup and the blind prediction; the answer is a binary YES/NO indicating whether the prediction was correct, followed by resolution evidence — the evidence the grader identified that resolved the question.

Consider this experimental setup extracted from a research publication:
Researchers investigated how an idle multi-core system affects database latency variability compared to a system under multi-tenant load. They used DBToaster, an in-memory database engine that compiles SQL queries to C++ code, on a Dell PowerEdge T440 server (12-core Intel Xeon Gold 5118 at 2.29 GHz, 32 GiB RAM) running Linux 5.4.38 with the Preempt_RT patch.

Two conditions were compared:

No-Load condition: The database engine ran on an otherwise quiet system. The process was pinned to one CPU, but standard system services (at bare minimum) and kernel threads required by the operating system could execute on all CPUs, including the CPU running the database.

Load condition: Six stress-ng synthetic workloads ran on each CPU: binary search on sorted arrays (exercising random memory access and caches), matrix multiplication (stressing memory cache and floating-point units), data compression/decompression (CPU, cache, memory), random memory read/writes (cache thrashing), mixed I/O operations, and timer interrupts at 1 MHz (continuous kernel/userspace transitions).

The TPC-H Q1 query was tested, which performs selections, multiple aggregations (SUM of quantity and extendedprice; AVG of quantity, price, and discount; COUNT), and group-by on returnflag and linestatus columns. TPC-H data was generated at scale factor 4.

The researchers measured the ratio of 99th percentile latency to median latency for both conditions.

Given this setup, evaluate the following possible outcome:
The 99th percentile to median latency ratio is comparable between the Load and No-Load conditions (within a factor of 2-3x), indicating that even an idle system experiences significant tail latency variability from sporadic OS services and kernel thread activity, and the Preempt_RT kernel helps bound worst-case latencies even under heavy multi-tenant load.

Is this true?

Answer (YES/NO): NO